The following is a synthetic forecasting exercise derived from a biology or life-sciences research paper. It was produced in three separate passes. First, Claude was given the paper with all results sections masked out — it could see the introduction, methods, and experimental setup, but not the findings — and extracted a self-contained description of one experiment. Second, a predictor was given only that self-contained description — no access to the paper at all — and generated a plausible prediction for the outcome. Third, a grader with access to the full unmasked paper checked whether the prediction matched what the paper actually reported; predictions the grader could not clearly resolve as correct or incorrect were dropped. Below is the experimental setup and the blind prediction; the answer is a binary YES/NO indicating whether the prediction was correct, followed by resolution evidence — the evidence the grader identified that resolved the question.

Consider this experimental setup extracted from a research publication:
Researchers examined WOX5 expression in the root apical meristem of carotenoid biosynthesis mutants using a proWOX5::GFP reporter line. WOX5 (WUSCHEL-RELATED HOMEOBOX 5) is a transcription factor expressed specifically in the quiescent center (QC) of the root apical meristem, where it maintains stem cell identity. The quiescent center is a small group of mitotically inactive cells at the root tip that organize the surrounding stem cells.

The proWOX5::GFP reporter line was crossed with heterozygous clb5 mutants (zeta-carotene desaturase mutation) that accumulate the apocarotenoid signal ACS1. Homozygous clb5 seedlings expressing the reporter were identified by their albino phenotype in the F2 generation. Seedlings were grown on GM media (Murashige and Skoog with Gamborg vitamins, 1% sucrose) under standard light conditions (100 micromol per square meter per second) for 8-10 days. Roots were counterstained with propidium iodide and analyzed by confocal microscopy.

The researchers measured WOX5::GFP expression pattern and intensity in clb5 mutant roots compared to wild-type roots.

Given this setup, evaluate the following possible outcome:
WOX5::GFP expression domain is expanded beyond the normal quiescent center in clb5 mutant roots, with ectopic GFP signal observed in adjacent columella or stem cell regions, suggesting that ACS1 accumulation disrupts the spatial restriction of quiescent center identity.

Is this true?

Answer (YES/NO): NO